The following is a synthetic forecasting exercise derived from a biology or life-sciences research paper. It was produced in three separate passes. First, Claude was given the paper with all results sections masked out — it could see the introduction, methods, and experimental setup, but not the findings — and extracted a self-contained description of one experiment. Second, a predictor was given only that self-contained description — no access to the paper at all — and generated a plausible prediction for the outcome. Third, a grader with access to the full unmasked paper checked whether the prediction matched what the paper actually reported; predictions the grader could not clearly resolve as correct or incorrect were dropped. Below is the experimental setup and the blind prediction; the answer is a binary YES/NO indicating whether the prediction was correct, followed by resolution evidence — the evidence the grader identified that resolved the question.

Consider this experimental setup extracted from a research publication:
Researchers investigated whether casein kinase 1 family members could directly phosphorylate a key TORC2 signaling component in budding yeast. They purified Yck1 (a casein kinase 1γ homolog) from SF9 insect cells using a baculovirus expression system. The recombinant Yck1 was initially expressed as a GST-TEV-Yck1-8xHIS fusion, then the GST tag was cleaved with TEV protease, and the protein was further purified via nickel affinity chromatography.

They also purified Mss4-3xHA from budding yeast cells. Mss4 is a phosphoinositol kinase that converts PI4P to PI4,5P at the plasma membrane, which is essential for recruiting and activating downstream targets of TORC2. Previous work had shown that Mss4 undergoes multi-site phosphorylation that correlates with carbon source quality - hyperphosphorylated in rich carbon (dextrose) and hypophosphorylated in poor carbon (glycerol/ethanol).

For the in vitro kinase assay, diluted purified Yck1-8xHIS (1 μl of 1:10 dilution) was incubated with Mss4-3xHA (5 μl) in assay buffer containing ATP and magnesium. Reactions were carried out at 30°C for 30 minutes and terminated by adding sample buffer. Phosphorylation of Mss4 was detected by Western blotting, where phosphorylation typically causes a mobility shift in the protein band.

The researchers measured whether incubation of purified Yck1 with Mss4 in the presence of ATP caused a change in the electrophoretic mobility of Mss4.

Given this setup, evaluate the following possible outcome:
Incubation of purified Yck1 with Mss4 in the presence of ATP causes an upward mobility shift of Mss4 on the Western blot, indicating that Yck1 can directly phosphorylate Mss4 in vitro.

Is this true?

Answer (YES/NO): YES